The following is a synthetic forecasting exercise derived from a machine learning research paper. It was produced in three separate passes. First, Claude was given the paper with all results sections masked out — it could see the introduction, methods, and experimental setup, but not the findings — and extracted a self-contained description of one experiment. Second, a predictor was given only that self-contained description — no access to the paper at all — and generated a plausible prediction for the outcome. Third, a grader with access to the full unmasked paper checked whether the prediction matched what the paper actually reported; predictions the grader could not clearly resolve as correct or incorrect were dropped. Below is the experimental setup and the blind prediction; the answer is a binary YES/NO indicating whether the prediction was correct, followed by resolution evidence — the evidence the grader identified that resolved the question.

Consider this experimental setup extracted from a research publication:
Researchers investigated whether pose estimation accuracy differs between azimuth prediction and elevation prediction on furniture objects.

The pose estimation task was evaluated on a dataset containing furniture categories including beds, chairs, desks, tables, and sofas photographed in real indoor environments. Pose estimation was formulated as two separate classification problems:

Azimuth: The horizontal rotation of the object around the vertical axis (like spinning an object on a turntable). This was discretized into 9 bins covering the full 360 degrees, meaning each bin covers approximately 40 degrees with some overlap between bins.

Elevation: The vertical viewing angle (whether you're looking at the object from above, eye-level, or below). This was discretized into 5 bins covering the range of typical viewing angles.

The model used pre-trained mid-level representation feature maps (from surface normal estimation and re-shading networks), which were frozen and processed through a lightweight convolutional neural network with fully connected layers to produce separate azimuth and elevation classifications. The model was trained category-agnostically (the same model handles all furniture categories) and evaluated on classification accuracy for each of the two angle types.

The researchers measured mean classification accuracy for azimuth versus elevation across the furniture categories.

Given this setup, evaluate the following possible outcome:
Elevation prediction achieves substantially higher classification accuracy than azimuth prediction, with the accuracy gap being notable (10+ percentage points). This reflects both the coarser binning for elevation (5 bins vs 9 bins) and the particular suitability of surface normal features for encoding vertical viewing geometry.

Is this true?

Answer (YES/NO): NO